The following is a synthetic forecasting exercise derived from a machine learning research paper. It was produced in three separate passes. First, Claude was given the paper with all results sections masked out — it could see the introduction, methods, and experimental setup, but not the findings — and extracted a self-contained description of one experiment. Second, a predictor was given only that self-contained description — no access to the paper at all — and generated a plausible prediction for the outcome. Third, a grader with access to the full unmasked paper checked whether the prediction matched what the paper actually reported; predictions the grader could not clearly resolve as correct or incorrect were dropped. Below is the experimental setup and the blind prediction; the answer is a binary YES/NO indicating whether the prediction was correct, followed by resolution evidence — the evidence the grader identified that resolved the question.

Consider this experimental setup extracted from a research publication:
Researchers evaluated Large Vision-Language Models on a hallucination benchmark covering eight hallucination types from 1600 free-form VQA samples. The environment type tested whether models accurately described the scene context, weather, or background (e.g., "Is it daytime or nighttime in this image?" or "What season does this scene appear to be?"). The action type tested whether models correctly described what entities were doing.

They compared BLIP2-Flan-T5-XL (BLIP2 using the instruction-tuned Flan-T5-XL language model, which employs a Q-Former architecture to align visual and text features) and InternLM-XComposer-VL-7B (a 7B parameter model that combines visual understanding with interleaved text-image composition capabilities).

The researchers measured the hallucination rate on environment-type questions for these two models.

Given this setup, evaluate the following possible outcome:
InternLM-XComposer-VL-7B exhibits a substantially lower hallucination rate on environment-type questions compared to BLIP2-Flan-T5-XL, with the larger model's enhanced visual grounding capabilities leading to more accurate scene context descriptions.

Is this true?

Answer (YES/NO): NO